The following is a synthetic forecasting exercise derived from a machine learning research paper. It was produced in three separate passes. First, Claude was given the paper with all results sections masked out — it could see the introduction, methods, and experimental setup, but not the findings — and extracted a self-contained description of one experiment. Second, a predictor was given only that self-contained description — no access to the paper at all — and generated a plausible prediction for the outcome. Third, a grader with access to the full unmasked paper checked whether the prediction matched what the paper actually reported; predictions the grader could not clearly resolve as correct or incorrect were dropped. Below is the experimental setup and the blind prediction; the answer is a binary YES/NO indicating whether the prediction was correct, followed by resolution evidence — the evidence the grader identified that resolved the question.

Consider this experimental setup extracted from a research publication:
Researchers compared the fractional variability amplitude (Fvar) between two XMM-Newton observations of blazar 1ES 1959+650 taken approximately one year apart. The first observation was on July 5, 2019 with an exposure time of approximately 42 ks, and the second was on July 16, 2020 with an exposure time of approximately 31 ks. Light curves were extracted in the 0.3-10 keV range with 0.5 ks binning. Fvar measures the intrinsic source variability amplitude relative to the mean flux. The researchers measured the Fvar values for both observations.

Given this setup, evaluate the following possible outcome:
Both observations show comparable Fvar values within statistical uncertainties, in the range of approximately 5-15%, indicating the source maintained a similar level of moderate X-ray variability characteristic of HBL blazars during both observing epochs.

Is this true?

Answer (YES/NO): NO